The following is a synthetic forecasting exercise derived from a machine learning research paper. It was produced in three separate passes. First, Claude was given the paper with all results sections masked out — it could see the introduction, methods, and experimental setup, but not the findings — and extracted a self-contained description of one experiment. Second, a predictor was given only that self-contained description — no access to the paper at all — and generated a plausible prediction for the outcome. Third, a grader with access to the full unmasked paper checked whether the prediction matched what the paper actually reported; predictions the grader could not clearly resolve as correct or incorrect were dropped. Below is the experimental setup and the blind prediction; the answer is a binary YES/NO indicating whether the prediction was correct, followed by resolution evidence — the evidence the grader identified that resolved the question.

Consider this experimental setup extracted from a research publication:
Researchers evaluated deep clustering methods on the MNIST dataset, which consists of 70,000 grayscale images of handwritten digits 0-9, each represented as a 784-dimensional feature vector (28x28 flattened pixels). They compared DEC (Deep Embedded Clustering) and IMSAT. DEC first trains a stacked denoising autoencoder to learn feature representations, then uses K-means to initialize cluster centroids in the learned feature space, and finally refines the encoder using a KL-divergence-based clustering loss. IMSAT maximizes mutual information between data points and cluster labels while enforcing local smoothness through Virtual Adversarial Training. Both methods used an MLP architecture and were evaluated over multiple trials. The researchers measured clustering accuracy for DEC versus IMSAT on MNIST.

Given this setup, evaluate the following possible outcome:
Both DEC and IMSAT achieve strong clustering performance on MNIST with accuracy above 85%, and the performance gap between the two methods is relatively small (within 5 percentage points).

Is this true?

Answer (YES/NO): NO